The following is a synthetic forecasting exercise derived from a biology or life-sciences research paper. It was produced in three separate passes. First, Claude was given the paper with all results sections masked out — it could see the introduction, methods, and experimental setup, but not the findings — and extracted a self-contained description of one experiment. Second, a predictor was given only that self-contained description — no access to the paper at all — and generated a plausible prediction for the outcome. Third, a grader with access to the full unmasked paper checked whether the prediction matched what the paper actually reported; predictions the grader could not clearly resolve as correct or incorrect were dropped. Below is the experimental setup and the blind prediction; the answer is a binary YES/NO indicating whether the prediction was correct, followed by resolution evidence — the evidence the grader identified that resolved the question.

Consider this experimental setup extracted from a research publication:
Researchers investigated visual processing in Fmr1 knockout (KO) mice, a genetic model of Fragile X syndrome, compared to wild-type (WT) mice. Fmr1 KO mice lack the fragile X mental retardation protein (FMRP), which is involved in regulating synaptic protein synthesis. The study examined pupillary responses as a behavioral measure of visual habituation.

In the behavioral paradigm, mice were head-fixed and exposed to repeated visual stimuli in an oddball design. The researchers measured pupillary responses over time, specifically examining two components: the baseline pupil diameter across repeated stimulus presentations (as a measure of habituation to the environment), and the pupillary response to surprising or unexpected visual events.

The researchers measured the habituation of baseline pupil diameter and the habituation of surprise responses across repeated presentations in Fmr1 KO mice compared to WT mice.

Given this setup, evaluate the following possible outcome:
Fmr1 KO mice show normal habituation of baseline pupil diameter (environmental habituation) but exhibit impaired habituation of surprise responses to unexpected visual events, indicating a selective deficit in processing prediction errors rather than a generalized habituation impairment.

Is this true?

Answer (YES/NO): NO